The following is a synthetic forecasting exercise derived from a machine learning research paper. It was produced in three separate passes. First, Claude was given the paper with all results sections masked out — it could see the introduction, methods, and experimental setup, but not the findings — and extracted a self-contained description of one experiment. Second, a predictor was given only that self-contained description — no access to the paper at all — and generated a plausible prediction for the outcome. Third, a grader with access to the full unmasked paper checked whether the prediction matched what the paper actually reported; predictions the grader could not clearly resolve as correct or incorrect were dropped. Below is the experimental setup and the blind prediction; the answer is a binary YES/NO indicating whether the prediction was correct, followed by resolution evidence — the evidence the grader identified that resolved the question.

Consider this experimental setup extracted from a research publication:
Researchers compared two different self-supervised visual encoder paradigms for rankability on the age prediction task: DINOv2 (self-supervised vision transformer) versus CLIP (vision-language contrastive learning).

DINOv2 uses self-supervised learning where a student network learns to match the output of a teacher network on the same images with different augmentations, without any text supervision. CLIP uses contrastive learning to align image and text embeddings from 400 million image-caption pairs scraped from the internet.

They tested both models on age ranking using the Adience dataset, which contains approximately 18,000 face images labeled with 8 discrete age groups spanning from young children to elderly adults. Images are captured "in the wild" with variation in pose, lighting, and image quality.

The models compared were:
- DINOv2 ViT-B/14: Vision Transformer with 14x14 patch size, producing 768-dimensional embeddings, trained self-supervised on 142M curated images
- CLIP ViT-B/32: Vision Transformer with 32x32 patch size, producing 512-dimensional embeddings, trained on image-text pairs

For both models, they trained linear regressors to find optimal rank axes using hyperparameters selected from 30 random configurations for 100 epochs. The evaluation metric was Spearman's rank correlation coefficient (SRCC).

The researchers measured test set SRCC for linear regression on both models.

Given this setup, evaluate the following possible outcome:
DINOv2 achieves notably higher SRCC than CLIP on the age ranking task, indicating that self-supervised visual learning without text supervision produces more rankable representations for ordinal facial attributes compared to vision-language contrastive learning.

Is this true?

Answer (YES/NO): NO